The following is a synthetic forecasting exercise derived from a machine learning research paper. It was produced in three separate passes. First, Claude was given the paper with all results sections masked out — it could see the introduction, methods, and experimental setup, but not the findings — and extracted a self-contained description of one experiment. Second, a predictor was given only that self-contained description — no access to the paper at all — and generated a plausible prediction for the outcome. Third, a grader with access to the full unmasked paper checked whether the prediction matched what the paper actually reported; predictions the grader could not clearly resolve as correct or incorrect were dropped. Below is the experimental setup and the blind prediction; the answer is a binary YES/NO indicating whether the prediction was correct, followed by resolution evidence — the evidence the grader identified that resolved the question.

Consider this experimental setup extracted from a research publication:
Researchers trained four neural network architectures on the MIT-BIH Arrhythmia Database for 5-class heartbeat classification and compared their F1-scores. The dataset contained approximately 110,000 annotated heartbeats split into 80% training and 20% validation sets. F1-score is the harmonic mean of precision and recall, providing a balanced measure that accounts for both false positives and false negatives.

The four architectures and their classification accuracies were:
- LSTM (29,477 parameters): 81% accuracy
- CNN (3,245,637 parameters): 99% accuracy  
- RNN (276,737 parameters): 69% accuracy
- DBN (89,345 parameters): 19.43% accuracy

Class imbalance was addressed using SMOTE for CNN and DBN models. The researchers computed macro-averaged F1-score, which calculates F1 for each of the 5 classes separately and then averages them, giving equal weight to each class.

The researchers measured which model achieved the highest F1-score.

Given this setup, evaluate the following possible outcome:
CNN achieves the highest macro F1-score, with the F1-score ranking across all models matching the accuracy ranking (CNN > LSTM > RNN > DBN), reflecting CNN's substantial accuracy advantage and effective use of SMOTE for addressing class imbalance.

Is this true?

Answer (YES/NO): NO